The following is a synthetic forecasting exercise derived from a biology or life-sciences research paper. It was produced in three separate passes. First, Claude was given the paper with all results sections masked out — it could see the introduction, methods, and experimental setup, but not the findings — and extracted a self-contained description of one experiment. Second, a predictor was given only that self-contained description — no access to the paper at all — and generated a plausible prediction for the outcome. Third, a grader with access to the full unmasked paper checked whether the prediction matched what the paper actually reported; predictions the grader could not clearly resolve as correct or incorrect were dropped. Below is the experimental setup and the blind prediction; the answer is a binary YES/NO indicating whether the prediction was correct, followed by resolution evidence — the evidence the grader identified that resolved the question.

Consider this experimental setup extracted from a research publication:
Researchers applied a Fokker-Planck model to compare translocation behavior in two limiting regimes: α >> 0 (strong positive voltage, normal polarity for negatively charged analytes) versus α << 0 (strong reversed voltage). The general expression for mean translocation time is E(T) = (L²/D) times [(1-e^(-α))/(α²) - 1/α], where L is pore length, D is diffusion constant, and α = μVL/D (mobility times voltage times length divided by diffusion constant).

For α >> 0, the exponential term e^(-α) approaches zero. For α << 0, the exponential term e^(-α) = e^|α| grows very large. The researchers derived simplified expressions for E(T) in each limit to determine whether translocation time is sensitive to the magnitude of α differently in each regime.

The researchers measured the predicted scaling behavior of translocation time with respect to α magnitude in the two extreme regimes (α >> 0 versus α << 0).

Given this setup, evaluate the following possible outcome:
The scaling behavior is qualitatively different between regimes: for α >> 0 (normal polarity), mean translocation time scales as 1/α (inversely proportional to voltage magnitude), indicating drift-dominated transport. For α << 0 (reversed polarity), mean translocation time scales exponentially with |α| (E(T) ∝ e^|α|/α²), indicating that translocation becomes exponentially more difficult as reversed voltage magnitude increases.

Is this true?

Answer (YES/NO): NO